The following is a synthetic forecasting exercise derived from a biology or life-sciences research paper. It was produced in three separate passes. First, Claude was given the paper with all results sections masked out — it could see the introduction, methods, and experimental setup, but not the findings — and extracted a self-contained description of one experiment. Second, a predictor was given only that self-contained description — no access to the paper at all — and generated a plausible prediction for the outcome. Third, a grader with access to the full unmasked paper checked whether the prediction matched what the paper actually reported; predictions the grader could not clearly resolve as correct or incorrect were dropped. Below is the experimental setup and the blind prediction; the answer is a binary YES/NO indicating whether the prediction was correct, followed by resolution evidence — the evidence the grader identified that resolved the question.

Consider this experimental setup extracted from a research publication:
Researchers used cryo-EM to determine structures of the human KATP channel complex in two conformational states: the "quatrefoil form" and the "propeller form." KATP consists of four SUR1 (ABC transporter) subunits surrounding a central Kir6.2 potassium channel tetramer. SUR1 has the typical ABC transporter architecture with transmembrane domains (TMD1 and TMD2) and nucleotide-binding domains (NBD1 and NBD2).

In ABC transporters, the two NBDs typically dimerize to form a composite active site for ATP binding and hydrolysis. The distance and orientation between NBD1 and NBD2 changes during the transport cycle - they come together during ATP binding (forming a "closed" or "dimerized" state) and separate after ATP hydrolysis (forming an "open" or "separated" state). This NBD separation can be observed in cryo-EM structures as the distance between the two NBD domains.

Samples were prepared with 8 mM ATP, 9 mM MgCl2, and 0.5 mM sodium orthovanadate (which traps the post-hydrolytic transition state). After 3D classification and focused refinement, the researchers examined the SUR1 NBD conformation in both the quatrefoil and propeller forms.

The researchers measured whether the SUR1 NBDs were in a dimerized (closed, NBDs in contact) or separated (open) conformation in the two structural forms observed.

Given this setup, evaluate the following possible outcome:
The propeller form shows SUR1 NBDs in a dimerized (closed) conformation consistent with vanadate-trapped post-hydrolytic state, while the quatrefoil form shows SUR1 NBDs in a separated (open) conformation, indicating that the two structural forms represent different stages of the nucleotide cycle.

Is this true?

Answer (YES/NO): NO